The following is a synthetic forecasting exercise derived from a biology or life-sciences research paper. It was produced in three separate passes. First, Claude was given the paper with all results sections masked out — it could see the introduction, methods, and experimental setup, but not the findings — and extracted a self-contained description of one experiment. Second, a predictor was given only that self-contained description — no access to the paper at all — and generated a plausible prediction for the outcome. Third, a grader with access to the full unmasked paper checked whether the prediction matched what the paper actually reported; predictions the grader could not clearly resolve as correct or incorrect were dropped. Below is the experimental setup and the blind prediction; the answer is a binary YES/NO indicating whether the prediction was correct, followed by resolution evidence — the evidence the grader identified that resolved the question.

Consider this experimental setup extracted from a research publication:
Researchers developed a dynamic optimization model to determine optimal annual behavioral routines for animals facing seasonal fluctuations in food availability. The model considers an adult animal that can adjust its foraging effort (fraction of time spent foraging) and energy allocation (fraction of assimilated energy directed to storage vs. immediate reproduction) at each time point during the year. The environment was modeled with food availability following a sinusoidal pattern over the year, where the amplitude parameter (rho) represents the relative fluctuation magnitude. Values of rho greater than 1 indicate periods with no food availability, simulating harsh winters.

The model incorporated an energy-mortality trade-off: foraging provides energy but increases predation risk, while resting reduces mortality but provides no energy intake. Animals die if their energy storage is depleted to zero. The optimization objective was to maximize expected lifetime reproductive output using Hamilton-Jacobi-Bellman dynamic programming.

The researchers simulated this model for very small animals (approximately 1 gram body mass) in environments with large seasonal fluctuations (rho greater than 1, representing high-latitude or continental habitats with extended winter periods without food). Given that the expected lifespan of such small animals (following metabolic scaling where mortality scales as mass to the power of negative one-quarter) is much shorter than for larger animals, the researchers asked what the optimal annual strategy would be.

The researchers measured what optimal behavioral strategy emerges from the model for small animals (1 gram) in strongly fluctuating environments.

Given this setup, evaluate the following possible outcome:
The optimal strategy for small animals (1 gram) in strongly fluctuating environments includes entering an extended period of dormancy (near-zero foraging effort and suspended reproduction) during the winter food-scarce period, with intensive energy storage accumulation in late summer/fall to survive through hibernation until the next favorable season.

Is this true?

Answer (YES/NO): NO